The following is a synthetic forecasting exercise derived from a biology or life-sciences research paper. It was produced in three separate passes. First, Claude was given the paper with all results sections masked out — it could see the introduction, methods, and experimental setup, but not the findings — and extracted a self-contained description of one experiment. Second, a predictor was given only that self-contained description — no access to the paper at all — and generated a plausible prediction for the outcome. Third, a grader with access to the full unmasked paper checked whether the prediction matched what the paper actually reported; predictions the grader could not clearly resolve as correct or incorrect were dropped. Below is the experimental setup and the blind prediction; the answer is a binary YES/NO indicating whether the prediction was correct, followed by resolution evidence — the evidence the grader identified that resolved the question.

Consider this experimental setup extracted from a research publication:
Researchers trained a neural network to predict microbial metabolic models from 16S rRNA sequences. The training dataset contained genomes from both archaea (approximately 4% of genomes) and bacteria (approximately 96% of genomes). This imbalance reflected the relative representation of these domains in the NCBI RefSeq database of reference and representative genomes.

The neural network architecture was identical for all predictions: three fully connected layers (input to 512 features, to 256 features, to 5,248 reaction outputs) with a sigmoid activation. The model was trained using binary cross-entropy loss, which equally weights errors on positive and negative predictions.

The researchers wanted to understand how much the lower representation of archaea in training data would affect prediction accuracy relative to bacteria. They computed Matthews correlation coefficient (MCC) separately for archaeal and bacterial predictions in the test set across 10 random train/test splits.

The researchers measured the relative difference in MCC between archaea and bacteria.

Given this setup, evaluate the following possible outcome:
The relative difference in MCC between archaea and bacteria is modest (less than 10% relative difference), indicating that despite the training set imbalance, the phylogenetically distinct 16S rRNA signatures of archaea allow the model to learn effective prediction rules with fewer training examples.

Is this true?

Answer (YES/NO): YES